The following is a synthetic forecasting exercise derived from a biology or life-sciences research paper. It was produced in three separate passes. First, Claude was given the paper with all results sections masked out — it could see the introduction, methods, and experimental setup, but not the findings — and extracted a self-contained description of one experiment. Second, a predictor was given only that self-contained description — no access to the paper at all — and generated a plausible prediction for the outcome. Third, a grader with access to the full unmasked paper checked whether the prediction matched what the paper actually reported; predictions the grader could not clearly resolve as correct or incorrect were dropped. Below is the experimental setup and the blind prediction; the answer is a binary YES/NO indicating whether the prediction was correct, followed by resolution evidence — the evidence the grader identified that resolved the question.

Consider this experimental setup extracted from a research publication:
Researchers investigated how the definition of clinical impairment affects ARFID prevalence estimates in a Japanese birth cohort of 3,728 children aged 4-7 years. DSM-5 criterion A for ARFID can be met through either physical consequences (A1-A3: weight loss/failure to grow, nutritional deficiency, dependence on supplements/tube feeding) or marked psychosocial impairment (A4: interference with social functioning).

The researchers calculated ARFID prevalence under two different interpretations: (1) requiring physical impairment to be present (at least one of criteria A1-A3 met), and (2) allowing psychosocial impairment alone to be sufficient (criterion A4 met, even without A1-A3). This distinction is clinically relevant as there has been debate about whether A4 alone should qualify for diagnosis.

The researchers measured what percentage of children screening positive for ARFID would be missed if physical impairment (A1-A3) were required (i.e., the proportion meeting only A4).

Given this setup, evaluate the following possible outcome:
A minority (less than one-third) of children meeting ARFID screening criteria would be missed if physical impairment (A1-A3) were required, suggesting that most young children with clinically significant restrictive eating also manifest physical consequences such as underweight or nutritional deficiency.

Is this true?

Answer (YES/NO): NO